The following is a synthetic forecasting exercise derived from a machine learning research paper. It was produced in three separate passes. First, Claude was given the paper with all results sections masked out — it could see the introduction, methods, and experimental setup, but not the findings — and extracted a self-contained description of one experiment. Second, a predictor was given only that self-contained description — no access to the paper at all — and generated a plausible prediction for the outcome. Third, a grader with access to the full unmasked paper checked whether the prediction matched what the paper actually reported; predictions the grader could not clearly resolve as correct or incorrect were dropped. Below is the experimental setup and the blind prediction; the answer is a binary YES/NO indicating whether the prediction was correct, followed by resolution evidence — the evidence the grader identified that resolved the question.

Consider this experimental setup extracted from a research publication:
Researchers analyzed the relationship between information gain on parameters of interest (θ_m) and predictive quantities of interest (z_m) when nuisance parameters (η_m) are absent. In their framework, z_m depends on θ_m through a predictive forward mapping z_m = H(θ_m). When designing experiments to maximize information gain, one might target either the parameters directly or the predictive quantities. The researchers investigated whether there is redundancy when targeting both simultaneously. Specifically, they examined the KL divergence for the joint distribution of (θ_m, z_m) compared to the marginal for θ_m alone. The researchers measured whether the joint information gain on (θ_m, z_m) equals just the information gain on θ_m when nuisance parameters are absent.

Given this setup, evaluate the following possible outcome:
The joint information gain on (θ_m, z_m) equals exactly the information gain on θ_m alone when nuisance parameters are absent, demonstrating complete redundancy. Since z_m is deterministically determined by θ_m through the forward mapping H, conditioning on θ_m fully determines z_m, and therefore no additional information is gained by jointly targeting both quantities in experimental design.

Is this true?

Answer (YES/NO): YES